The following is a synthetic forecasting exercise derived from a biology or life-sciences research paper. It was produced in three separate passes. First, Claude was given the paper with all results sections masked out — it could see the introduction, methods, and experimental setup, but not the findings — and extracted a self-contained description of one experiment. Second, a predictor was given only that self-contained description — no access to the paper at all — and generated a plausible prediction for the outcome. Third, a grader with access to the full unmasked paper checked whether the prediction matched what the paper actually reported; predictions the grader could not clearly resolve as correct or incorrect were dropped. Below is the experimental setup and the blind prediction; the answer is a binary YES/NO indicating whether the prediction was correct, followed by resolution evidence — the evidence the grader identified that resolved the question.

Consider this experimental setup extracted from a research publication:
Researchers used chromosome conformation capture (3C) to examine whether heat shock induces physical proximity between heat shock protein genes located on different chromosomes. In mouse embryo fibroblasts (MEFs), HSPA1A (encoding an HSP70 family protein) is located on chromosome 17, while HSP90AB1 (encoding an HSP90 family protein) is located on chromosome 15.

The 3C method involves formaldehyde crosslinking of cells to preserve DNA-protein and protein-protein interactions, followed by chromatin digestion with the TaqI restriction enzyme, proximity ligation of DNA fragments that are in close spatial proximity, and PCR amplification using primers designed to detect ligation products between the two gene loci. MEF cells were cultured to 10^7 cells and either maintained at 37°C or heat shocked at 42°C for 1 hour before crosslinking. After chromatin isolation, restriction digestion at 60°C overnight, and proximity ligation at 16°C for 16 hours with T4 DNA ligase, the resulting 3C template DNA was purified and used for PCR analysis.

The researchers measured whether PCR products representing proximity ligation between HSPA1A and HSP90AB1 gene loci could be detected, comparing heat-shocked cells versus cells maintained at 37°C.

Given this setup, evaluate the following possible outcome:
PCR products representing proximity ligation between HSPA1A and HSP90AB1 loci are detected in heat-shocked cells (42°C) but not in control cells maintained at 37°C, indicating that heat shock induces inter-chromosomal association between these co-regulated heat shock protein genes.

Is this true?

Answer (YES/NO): NO